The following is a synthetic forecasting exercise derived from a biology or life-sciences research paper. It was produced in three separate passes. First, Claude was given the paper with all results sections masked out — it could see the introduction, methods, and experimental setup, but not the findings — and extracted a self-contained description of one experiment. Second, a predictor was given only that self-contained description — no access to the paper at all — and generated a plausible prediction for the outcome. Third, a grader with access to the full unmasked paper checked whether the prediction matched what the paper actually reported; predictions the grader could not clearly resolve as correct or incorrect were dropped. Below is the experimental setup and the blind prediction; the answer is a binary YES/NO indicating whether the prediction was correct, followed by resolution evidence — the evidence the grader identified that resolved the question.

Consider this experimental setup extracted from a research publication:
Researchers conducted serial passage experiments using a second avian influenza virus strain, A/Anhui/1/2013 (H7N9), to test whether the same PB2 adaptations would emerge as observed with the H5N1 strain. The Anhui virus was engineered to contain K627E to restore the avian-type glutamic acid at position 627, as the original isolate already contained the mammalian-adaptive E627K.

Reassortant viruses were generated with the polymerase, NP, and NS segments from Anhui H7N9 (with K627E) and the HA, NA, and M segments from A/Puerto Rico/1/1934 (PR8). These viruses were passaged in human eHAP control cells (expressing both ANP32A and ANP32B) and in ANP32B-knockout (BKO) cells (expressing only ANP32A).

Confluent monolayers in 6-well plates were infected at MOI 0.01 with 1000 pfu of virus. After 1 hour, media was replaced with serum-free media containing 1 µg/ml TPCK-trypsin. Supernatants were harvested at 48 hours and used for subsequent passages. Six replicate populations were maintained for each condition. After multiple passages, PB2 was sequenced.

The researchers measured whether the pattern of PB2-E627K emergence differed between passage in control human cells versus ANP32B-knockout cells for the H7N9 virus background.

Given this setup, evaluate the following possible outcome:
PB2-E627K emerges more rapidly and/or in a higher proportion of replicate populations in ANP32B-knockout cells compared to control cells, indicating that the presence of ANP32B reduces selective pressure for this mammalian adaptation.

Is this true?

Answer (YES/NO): NO